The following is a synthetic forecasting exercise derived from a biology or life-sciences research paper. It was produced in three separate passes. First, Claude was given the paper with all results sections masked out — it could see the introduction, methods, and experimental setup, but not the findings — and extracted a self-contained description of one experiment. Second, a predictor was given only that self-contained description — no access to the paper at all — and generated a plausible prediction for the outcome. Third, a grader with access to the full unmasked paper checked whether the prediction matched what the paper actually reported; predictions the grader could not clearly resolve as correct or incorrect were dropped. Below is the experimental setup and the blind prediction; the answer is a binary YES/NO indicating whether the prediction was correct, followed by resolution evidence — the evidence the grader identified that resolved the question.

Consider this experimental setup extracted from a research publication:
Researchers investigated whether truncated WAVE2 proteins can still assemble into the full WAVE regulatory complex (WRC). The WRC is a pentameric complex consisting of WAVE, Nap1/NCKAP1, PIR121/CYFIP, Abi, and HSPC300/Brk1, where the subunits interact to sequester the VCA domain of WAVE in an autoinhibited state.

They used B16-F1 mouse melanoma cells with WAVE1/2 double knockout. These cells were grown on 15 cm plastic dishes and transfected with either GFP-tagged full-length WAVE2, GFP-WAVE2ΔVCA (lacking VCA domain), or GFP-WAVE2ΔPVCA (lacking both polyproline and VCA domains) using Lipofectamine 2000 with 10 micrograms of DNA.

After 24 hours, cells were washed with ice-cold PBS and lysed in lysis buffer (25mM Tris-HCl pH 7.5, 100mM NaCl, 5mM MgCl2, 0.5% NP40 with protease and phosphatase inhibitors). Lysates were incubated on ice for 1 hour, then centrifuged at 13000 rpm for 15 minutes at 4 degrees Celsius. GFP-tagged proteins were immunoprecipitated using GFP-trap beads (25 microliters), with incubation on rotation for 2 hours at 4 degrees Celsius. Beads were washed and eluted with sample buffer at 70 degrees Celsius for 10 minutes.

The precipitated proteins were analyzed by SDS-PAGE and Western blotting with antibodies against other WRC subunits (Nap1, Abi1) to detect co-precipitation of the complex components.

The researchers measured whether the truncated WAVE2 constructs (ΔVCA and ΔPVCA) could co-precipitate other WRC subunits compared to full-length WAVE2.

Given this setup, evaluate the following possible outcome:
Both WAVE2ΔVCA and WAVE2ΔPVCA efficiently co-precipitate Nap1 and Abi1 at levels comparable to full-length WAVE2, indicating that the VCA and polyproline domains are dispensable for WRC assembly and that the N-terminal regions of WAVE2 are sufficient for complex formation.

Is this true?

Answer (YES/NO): YES